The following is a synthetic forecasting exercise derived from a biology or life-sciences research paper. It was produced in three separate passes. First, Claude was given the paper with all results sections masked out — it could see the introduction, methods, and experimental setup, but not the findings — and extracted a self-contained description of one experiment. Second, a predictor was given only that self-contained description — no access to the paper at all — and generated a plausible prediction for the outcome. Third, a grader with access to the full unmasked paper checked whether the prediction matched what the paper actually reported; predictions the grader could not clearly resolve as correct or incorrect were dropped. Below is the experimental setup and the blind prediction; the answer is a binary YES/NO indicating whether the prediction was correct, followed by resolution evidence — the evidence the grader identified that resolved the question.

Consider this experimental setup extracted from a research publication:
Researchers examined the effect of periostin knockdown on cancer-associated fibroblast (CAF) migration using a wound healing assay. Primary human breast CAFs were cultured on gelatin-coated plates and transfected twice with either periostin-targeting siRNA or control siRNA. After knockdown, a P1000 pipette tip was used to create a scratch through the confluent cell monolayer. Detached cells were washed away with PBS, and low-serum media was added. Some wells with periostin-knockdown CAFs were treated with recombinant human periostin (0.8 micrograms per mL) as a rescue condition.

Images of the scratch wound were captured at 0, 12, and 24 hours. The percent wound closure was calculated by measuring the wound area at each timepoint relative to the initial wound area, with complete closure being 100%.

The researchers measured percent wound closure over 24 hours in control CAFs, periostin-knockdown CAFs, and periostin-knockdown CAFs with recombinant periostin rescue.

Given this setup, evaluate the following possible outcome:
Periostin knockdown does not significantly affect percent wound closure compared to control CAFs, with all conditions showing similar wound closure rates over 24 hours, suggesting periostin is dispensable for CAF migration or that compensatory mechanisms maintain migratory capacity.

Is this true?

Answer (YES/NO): NO